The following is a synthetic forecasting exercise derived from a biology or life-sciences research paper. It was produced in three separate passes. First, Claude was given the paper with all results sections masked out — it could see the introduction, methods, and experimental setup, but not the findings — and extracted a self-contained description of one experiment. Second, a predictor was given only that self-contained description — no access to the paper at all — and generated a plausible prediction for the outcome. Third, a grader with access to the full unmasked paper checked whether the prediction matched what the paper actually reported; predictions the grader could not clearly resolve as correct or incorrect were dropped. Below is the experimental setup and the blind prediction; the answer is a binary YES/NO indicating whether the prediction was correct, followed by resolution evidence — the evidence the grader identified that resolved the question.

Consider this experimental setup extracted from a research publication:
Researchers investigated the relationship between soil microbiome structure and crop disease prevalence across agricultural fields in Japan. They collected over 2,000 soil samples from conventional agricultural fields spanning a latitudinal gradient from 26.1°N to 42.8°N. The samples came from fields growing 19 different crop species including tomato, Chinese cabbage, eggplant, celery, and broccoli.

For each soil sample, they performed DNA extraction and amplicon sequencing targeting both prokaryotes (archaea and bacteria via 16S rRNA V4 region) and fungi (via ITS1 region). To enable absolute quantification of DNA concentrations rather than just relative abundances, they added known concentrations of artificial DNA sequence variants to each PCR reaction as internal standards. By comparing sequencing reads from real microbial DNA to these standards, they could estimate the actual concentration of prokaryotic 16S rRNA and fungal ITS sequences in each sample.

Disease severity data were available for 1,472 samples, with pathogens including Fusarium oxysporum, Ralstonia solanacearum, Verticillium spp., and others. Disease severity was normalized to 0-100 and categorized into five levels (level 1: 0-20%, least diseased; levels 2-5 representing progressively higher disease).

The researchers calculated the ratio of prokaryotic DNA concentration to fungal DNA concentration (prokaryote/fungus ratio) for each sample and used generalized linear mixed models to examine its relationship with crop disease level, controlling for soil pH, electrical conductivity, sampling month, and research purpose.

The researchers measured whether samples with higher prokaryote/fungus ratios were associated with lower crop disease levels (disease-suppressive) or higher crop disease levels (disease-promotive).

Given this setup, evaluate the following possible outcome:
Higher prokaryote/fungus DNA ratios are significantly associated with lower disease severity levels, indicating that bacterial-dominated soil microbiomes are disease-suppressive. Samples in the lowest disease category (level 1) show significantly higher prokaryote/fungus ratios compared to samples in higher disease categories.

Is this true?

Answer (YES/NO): NO